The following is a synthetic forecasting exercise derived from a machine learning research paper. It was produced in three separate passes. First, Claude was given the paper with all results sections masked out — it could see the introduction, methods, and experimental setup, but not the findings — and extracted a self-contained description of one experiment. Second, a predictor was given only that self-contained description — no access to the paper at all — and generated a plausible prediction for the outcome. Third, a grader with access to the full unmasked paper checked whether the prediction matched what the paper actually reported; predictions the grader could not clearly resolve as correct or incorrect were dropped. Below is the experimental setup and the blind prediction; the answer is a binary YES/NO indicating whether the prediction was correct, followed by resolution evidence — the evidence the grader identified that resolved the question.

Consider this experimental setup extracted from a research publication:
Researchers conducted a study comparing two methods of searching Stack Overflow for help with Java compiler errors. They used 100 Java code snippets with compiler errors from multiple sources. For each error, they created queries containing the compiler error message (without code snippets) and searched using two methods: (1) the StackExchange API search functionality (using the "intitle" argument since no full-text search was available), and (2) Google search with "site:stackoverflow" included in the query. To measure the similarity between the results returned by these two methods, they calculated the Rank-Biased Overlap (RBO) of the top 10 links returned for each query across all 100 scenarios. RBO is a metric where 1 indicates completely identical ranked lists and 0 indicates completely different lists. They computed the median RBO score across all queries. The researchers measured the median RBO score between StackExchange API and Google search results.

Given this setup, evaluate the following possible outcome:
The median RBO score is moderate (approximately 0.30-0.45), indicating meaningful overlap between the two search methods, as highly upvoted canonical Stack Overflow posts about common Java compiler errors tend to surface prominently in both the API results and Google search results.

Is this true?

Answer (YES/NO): NO